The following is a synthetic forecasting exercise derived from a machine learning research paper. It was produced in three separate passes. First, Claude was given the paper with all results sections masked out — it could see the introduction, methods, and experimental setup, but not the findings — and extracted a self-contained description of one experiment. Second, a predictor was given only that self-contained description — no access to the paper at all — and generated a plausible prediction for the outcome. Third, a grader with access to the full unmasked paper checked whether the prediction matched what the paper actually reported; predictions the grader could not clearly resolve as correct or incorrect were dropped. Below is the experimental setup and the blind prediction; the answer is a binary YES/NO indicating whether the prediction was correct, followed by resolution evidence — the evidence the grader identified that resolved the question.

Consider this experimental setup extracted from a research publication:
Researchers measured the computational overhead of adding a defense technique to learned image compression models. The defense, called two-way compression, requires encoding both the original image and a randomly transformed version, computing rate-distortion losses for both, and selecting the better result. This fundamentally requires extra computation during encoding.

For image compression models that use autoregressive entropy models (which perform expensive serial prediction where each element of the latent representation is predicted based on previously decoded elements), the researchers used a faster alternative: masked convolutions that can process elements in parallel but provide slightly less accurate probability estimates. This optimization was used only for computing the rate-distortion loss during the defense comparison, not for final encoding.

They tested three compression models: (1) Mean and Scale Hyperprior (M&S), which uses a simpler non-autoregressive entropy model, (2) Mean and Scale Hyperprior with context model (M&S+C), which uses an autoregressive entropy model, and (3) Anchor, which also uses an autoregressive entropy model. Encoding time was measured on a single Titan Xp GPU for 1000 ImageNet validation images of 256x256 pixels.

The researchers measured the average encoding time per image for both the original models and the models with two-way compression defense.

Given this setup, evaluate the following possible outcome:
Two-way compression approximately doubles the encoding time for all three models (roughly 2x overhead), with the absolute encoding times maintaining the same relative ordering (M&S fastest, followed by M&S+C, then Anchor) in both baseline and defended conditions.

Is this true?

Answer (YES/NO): NO